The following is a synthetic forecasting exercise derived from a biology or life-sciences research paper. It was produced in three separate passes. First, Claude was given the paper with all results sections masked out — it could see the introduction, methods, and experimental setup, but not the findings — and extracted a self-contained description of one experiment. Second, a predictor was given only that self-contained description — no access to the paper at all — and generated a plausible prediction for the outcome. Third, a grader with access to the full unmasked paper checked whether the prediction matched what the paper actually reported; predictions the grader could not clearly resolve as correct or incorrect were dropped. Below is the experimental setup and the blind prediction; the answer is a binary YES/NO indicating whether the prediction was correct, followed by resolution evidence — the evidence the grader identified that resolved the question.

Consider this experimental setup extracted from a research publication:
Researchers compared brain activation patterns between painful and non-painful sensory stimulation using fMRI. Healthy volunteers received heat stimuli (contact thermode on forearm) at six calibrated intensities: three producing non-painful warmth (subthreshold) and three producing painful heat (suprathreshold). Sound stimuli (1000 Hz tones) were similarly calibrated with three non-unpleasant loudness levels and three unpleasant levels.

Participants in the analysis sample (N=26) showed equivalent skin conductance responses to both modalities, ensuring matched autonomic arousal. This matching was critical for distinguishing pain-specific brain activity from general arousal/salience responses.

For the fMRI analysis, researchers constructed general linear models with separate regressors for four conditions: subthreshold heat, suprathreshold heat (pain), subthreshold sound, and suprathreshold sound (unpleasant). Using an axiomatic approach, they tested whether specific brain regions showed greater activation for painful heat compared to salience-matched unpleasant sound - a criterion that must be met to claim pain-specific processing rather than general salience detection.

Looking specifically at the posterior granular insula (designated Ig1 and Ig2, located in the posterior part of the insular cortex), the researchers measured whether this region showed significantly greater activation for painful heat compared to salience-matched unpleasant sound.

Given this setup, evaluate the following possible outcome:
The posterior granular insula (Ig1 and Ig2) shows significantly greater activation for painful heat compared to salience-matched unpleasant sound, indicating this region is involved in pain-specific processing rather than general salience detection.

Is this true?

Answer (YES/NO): NO